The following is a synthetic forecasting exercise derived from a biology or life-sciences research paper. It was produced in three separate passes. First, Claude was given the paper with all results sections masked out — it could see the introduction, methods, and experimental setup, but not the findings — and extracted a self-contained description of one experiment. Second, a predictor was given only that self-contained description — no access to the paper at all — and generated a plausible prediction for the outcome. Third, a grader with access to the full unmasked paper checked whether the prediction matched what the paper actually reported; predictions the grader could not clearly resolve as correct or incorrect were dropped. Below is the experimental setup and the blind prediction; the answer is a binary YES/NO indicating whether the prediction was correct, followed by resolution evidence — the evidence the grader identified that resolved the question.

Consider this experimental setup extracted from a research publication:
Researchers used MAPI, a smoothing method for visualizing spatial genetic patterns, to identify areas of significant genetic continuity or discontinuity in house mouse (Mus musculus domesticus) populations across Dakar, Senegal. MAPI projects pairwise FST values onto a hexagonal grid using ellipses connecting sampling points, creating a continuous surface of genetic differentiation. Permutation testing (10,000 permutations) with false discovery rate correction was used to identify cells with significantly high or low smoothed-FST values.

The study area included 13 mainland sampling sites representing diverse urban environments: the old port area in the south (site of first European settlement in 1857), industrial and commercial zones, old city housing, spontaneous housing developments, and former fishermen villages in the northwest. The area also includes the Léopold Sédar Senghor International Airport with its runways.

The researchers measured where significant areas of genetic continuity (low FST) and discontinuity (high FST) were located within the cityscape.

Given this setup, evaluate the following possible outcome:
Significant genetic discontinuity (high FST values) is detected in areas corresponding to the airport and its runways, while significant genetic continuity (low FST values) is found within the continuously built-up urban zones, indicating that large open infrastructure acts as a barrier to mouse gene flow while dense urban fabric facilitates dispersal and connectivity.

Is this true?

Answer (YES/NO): YES